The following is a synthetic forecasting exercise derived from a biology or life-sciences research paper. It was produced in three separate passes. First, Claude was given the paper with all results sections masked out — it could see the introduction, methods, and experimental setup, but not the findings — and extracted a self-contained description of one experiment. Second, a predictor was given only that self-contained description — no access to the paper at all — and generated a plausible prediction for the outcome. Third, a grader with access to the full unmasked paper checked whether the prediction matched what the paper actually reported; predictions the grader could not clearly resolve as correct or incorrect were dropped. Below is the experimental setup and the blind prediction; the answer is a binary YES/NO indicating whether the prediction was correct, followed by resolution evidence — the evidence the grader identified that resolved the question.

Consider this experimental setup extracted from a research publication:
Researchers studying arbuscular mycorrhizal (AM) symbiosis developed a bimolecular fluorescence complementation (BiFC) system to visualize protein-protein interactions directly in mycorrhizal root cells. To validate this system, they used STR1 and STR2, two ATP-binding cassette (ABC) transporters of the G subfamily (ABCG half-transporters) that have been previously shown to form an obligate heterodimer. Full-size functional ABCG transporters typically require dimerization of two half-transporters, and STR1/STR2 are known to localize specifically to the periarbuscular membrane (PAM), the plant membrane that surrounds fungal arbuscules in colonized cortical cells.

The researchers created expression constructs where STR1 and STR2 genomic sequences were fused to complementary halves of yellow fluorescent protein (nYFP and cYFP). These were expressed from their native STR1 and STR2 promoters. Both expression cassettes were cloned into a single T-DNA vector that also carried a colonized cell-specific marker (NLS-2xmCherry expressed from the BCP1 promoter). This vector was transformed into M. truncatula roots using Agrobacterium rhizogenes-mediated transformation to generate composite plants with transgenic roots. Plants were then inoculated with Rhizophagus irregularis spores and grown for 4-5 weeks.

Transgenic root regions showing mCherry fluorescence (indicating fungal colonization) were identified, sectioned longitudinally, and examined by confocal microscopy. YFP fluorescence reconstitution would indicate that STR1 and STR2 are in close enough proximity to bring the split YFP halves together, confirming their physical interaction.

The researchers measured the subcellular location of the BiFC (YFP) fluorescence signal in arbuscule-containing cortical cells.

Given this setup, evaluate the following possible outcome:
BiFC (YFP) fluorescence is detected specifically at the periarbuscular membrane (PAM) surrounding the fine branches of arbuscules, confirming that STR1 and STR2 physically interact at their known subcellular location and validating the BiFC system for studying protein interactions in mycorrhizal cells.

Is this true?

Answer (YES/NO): YES